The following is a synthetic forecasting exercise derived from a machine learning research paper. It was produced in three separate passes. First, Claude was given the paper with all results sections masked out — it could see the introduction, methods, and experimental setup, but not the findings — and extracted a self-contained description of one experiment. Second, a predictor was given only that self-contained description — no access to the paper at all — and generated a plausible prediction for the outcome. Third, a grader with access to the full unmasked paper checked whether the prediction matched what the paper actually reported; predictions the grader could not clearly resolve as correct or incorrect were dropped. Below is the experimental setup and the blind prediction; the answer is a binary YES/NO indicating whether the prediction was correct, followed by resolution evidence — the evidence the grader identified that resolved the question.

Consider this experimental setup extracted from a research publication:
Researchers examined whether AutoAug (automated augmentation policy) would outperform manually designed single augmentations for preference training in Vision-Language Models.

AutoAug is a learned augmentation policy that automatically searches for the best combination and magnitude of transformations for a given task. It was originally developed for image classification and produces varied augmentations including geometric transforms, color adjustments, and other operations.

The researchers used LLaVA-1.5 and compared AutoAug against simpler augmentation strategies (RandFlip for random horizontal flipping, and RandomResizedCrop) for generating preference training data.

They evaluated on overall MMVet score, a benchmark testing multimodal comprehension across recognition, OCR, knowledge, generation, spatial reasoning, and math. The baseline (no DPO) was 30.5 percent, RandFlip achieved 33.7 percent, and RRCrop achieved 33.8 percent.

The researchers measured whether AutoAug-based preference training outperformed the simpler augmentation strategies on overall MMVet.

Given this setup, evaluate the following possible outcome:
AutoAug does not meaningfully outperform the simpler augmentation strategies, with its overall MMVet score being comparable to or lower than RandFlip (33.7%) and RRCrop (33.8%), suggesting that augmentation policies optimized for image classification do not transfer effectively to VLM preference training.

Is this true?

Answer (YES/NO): NO